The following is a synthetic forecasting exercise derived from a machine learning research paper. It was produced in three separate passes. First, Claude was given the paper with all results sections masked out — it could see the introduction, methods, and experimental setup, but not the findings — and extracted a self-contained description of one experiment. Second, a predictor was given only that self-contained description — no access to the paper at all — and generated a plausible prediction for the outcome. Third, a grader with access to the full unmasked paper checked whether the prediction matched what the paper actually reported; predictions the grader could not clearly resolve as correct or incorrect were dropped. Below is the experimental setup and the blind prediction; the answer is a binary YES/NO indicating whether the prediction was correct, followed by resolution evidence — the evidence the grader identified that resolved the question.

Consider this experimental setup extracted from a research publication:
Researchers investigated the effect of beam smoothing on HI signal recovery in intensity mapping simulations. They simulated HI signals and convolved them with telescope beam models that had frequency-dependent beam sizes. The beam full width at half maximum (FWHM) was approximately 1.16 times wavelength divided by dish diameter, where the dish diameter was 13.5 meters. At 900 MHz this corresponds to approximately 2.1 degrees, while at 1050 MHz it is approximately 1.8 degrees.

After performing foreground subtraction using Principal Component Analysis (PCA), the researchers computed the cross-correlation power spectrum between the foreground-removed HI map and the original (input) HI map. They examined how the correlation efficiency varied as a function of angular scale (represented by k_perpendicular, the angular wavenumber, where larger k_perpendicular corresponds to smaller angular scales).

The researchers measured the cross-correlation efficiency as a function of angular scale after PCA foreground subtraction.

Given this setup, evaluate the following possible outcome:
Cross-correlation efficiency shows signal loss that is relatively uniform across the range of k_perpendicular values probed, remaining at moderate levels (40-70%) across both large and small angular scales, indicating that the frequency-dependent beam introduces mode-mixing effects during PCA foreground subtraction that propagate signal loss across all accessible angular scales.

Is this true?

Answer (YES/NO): NO